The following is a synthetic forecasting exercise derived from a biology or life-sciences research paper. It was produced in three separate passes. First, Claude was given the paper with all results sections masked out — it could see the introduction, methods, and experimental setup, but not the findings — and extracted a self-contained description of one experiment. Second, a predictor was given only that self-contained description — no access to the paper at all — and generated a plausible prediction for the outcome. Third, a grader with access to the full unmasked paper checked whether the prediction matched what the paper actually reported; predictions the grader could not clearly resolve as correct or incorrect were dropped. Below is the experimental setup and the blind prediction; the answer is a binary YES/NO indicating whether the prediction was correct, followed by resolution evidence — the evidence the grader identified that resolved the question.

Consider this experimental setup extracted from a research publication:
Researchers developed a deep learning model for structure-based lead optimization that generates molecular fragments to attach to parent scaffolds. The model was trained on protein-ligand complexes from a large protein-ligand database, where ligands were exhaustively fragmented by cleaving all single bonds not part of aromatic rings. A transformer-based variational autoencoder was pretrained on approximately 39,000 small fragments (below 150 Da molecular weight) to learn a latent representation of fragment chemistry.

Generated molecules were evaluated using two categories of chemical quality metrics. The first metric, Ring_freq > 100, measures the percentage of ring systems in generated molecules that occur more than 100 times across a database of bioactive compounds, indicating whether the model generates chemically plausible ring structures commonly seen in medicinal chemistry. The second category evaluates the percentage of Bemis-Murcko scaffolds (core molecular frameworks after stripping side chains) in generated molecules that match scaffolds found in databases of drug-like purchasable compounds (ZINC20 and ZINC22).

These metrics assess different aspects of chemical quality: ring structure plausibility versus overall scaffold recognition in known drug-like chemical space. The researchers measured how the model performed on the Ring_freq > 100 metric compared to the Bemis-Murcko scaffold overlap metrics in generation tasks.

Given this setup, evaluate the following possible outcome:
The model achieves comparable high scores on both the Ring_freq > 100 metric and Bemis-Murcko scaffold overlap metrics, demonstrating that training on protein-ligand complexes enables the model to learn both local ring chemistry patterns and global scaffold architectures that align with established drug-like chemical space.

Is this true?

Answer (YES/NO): NO